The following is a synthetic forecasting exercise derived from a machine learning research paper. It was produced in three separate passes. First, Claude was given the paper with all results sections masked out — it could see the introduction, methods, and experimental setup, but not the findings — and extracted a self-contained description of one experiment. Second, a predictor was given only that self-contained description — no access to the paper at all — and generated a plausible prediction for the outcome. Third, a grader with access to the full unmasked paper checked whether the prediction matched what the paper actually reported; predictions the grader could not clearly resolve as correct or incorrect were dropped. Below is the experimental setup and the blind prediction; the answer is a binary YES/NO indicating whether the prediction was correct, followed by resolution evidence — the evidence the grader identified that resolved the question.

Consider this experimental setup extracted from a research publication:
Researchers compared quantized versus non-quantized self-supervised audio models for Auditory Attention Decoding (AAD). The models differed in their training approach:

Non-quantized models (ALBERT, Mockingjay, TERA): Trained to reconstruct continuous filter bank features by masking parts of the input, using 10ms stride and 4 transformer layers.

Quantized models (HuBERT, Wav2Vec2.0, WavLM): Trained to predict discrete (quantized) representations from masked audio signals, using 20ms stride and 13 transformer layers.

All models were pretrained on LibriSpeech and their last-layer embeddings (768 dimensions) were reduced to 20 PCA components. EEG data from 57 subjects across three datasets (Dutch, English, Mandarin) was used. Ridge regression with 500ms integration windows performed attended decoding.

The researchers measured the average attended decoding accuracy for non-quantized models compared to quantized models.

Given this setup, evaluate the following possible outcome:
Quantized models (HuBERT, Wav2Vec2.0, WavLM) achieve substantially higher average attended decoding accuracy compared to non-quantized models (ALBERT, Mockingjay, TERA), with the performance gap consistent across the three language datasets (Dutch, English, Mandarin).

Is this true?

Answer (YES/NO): NO